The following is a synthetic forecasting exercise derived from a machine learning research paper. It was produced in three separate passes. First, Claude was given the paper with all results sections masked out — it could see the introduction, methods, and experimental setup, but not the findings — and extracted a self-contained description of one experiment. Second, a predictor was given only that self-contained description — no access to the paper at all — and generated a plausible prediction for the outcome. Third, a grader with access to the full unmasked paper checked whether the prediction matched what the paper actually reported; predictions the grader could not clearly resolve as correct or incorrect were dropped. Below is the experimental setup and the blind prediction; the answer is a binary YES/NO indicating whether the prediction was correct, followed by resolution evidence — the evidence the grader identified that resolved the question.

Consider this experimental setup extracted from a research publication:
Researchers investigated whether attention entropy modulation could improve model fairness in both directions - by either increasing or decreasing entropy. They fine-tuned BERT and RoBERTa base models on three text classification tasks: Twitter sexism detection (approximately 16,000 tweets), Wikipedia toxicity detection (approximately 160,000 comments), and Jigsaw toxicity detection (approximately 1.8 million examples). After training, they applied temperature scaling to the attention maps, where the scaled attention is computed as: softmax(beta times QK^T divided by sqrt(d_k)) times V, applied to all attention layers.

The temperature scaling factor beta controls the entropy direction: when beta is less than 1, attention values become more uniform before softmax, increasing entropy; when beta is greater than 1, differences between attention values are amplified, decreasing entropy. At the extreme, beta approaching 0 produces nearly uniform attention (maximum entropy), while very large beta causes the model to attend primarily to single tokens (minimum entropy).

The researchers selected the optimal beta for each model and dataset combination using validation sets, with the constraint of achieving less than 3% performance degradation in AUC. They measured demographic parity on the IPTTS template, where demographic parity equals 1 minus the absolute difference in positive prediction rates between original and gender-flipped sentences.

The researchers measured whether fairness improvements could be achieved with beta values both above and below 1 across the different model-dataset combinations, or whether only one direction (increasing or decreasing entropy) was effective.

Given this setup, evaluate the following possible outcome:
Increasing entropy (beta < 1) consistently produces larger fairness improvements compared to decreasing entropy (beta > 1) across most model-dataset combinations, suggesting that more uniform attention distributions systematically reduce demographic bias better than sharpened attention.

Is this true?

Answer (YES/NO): NO